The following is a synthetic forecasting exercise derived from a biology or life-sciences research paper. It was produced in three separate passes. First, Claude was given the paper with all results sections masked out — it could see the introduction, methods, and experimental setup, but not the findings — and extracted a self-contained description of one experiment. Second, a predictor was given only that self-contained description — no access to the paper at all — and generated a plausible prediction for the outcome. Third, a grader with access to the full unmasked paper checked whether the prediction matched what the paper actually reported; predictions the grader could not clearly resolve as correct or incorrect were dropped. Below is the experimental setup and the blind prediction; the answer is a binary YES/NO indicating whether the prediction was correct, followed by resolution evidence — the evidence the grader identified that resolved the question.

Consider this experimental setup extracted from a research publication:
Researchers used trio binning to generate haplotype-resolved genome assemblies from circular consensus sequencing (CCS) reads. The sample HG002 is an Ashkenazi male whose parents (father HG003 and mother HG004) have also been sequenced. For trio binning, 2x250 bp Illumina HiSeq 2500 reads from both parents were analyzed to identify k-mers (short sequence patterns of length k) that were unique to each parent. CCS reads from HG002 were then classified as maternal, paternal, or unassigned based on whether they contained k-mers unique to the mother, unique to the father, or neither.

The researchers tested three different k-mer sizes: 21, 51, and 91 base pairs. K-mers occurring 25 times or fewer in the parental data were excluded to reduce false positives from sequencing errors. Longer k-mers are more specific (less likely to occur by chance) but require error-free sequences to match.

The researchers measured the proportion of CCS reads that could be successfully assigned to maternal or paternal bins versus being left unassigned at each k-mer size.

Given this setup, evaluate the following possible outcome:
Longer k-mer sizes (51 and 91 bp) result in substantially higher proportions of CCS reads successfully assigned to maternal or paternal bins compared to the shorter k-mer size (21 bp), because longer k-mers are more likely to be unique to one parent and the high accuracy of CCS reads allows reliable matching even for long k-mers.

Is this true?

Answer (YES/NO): YES